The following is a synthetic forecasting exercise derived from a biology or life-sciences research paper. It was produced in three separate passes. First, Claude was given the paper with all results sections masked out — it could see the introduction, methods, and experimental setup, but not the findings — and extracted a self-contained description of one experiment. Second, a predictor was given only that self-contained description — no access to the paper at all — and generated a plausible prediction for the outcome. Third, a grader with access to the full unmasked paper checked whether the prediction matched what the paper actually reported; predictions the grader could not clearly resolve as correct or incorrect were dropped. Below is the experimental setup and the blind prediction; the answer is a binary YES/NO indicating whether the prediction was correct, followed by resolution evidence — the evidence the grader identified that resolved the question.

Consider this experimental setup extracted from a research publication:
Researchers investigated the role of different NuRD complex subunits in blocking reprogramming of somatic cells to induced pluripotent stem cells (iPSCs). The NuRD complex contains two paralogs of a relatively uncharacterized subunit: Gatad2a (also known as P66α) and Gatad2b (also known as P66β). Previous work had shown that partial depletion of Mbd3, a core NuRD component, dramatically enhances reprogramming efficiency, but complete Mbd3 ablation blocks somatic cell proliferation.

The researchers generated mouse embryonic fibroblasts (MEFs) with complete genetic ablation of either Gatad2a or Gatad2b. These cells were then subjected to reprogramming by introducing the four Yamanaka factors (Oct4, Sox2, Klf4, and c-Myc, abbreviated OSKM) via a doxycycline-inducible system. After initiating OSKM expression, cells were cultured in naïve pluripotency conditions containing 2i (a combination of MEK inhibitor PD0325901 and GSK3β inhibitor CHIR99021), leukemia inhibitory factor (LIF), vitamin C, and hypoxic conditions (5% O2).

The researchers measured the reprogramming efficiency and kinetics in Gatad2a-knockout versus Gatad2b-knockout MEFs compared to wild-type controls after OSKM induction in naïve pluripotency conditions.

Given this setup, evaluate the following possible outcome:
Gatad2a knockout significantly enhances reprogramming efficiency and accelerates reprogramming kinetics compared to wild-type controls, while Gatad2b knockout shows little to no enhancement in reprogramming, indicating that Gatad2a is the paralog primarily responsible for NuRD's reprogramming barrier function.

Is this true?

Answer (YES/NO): YES